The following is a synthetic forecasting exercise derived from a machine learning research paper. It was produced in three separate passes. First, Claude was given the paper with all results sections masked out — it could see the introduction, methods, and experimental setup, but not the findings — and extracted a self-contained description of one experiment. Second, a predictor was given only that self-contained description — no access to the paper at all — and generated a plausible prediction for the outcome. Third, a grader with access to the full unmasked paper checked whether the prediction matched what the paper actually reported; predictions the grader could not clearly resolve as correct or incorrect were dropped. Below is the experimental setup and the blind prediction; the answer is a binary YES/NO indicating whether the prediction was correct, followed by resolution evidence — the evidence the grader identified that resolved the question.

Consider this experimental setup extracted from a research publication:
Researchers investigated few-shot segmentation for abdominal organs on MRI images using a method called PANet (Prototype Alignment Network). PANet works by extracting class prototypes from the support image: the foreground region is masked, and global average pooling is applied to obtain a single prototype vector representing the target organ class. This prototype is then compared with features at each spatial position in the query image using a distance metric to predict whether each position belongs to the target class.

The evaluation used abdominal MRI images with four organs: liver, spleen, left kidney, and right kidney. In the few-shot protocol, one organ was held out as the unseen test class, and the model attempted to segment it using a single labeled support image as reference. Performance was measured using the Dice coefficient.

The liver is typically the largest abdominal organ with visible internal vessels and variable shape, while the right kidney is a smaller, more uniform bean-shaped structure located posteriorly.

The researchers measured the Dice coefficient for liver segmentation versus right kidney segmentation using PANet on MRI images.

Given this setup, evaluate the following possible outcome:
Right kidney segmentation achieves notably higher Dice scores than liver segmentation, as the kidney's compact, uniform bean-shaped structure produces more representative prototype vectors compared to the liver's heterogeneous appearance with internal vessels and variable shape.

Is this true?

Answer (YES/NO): NO